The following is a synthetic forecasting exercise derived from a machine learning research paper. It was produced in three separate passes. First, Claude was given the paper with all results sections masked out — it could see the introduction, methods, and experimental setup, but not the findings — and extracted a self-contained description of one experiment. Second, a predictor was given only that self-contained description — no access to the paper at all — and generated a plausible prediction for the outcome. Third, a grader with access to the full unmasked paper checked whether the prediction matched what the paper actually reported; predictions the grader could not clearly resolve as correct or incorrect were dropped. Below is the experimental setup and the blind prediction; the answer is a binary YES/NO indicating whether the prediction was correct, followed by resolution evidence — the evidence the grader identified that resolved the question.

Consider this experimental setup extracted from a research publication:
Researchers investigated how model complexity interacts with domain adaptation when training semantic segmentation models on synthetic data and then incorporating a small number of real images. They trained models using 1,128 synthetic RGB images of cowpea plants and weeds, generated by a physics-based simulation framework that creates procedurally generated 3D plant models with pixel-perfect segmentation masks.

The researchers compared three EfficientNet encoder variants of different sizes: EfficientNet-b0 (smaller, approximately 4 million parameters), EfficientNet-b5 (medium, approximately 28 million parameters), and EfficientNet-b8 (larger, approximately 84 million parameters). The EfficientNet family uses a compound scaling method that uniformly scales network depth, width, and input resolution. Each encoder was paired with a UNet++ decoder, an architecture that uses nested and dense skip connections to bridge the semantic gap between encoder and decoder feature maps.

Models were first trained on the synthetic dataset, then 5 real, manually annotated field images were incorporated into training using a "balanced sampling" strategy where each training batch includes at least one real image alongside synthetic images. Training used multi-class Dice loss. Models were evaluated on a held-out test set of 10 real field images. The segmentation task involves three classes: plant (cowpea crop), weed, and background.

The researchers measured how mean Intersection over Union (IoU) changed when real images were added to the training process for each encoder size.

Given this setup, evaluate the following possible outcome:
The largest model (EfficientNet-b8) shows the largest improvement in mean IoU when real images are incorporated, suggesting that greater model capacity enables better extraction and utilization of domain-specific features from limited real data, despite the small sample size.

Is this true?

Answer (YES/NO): NO